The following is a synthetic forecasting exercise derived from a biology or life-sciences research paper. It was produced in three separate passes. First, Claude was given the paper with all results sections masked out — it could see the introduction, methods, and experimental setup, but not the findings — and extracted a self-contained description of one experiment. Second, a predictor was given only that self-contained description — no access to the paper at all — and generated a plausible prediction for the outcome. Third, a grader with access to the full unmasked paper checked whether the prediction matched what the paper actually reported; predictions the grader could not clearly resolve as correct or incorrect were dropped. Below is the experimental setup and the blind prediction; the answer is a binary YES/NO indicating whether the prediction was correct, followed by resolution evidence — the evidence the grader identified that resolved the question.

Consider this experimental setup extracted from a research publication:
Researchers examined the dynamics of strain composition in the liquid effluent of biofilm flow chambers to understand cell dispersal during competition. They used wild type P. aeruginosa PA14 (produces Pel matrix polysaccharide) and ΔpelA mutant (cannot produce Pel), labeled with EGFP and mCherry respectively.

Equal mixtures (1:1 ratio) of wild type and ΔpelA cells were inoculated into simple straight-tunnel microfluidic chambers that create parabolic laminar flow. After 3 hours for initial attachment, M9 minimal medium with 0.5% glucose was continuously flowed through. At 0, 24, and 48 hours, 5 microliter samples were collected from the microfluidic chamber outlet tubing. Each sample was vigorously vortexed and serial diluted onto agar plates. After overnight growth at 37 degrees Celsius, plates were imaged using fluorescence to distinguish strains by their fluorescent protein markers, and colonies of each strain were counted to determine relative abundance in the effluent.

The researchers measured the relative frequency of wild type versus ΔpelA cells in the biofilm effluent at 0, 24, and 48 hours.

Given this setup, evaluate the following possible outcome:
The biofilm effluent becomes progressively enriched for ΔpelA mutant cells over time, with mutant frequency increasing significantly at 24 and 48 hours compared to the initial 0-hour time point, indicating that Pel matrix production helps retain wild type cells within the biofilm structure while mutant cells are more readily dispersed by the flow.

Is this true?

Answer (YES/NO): YES